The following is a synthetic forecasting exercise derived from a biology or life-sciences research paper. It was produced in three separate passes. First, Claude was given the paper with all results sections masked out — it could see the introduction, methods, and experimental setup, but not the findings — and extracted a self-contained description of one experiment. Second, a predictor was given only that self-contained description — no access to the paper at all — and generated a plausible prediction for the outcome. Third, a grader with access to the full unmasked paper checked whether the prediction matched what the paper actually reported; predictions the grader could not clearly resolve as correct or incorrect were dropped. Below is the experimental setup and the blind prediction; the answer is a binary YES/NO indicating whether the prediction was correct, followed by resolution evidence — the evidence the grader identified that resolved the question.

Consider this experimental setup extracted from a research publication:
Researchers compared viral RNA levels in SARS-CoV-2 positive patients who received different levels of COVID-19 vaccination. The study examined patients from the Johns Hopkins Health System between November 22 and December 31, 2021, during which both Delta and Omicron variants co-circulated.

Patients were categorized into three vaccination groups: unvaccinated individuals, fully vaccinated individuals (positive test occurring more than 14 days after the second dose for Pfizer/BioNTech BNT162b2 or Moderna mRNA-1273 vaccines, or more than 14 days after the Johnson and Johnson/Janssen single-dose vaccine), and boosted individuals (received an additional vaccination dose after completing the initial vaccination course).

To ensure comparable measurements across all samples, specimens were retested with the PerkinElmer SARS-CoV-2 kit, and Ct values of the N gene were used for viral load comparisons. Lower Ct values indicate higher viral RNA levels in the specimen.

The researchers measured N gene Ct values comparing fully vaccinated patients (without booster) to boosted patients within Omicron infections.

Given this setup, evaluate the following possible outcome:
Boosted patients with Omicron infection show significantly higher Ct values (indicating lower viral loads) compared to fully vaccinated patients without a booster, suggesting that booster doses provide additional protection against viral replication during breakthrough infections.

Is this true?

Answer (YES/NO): NO